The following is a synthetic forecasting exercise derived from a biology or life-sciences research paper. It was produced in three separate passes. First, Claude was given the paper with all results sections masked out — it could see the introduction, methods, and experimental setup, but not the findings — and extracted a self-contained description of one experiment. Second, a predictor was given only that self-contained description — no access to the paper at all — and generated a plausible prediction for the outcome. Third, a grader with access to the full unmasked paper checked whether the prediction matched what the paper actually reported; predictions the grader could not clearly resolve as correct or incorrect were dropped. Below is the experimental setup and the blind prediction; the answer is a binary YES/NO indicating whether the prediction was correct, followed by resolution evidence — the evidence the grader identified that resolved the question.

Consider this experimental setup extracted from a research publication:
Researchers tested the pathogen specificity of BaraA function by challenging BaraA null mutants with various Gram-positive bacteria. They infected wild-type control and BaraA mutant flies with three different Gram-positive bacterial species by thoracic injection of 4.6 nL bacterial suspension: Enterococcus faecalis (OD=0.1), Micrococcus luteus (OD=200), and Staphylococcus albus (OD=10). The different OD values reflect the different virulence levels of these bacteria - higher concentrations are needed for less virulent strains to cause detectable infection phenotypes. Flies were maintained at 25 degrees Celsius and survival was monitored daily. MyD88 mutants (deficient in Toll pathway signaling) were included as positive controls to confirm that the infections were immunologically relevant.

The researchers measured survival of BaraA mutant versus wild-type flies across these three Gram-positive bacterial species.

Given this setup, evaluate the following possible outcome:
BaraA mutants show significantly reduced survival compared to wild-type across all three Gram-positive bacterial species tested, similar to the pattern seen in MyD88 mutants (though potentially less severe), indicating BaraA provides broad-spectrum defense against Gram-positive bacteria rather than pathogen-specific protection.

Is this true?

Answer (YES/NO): NO